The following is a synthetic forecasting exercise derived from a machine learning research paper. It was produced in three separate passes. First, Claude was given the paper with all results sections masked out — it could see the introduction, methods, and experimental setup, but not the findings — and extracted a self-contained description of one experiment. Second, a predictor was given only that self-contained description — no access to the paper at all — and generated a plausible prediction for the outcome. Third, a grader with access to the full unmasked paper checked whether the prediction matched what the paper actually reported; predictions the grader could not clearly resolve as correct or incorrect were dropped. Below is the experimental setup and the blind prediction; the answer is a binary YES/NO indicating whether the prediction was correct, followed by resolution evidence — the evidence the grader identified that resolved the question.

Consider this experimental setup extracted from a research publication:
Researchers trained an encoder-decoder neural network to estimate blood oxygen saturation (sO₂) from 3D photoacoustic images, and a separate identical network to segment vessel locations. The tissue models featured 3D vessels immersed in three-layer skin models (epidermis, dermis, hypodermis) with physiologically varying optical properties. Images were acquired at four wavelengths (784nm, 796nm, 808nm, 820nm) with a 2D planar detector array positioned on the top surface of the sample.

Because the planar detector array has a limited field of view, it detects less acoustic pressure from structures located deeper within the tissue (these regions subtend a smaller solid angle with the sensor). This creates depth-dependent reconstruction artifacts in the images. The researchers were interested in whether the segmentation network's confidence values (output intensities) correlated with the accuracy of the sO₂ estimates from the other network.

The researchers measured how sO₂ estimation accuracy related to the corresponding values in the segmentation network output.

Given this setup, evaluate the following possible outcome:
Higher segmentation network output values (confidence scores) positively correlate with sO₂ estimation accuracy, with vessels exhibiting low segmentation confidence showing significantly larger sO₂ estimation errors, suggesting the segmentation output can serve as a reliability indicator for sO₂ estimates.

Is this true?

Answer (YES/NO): YES